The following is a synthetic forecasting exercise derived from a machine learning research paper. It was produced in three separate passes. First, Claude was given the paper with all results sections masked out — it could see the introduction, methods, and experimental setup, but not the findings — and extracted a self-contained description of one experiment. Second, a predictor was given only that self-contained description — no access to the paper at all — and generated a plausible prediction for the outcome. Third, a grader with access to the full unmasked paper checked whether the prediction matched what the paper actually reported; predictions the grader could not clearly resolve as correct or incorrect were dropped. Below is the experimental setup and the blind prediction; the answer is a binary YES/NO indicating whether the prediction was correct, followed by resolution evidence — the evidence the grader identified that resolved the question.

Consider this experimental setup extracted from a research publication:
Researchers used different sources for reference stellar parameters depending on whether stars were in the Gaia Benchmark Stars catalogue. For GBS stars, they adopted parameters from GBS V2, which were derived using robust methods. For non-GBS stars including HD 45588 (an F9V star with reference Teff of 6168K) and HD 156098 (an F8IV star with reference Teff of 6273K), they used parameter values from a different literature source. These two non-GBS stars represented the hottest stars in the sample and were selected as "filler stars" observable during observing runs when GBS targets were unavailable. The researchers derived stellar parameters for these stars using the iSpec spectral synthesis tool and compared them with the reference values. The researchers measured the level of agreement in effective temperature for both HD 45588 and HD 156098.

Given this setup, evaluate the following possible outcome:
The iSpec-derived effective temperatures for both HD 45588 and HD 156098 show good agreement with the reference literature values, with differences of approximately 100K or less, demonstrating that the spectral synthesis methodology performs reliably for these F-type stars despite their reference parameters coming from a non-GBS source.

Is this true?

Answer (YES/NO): NO